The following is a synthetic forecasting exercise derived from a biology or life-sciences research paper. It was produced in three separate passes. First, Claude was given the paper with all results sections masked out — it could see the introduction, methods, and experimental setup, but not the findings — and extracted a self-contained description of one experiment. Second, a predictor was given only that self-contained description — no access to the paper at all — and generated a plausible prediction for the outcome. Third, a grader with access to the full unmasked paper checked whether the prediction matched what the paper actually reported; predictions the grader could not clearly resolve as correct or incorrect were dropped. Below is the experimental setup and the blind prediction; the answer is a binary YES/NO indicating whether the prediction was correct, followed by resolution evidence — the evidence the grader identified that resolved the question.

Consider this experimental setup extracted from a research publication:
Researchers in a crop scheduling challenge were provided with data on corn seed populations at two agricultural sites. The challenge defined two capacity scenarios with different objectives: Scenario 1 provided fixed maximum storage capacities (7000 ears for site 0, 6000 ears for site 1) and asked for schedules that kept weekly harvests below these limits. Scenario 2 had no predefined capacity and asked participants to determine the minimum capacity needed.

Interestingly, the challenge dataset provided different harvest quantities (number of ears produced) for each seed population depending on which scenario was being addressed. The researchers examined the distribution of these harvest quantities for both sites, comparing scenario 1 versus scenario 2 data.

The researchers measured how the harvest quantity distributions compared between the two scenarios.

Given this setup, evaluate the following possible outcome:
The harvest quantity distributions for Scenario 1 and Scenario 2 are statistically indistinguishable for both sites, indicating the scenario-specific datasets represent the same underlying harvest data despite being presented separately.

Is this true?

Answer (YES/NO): NO